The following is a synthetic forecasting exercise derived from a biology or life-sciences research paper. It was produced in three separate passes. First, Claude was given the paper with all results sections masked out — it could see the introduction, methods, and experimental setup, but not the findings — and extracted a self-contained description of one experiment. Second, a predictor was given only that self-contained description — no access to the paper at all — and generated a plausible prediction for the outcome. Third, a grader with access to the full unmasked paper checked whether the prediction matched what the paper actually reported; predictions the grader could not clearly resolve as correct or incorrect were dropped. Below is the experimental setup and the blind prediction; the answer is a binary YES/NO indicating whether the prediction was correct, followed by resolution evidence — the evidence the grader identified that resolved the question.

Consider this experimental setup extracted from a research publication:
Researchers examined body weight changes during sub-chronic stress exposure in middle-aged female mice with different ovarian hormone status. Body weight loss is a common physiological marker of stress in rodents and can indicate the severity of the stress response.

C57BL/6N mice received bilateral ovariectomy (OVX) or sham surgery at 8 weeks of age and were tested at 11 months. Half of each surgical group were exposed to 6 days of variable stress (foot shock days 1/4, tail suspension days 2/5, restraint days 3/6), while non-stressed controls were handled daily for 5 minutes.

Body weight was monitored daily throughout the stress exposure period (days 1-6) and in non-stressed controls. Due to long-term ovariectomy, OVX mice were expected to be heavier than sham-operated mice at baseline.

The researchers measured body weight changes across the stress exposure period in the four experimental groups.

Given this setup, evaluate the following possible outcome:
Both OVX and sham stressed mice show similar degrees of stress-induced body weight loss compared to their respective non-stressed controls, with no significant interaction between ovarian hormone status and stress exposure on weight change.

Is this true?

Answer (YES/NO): YES